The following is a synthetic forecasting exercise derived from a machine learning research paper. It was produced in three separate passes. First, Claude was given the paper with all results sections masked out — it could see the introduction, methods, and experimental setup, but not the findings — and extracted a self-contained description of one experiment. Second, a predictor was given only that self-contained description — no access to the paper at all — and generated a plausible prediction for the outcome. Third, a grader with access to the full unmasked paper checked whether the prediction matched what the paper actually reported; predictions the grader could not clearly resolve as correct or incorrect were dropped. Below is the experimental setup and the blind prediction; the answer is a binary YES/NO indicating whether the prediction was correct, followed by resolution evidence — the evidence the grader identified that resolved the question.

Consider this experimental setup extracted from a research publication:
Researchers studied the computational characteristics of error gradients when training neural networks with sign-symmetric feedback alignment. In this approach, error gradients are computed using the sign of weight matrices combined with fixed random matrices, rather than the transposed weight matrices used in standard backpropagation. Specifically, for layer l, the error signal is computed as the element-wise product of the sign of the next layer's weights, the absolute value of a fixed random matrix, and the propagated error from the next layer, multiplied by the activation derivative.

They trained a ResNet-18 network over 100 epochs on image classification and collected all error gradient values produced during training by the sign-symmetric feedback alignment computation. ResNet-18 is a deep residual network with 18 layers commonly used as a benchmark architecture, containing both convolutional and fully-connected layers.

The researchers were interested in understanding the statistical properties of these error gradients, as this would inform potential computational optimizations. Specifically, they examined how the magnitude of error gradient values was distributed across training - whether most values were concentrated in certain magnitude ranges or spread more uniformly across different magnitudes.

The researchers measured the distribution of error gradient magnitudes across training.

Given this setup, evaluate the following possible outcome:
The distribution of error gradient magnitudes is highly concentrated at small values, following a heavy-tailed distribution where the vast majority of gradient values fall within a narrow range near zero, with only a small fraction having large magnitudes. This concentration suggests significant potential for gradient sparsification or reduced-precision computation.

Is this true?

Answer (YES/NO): YES